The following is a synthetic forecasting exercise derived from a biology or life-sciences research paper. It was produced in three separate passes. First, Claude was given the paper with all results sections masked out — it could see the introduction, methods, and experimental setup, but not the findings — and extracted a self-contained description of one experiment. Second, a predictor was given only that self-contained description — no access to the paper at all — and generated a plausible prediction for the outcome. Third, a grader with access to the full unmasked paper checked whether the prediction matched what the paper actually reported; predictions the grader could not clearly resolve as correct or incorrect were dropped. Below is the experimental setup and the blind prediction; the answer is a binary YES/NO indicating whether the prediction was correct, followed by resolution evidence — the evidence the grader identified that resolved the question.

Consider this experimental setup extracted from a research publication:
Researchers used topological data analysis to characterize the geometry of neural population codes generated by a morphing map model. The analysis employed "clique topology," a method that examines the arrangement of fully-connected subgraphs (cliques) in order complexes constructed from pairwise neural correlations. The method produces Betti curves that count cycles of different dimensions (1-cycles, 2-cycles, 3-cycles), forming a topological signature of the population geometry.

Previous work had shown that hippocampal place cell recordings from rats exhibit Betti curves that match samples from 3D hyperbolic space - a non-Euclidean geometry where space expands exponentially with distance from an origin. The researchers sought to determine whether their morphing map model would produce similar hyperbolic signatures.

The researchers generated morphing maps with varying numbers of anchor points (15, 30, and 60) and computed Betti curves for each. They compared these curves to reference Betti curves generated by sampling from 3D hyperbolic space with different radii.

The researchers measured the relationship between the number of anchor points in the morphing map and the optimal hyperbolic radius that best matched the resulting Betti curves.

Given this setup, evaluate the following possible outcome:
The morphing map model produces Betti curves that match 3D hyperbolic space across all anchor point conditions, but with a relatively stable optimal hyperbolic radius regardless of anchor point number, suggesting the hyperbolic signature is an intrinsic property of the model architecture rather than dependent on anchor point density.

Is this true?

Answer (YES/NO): NO